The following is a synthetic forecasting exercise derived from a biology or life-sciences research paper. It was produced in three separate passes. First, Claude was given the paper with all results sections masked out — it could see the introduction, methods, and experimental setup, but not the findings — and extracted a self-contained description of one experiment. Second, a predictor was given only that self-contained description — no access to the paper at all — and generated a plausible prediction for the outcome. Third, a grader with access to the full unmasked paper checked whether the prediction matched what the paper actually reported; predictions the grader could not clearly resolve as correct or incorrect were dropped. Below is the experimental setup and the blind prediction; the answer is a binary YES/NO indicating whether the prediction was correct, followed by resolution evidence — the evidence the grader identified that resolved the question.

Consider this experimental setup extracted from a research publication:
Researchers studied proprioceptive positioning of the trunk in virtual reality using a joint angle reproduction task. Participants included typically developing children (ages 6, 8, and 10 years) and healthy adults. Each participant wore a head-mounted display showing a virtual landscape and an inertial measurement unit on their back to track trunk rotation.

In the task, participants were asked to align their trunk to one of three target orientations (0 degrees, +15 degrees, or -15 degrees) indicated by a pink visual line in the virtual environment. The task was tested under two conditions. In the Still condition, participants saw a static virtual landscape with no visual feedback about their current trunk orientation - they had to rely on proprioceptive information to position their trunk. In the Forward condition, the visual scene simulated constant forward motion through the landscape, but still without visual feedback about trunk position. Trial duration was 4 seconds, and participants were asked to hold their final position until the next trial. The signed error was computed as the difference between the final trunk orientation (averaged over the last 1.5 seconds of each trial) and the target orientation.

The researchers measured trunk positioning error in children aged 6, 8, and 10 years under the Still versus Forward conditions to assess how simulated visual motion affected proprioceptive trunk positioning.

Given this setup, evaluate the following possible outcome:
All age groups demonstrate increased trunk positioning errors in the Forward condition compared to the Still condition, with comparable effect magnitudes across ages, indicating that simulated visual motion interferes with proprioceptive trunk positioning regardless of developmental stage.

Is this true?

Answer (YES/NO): NO